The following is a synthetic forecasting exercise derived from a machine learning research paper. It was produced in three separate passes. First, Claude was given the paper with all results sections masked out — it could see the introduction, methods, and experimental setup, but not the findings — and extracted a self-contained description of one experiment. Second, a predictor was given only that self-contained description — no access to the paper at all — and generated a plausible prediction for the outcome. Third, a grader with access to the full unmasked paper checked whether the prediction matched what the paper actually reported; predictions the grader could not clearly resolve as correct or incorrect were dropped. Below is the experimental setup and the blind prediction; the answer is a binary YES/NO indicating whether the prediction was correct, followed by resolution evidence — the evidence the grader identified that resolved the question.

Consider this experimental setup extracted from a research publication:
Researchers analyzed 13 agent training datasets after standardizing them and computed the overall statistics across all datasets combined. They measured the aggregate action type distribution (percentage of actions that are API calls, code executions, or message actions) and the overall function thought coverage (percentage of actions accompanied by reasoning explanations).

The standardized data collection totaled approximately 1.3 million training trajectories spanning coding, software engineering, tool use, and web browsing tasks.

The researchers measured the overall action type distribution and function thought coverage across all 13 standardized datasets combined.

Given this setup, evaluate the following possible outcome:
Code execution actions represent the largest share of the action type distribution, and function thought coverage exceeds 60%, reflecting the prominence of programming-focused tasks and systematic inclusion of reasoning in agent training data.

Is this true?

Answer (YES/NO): NO